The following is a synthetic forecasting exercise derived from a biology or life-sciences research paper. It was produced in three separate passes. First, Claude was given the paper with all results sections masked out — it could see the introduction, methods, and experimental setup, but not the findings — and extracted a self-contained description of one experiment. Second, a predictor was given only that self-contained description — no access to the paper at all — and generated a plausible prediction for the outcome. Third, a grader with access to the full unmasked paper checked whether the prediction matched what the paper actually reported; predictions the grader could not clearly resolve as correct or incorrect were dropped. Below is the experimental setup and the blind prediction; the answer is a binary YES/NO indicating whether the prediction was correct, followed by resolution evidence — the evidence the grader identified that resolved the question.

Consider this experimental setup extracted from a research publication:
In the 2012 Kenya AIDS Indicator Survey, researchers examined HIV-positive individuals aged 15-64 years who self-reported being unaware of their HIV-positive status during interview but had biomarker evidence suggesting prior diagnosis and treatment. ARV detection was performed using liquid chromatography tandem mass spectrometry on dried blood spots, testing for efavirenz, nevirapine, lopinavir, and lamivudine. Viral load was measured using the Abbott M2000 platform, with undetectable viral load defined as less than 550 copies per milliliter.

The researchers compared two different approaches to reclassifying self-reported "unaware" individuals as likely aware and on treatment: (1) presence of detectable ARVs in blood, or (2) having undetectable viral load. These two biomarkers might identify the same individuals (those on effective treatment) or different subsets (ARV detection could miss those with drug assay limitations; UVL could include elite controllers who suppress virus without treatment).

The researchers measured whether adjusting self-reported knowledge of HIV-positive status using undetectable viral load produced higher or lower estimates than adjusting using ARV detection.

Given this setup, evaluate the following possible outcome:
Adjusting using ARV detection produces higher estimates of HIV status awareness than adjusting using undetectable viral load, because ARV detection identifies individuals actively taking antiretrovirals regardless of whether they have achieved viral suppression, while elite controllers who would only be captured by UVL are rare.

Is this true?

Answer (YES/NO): NO